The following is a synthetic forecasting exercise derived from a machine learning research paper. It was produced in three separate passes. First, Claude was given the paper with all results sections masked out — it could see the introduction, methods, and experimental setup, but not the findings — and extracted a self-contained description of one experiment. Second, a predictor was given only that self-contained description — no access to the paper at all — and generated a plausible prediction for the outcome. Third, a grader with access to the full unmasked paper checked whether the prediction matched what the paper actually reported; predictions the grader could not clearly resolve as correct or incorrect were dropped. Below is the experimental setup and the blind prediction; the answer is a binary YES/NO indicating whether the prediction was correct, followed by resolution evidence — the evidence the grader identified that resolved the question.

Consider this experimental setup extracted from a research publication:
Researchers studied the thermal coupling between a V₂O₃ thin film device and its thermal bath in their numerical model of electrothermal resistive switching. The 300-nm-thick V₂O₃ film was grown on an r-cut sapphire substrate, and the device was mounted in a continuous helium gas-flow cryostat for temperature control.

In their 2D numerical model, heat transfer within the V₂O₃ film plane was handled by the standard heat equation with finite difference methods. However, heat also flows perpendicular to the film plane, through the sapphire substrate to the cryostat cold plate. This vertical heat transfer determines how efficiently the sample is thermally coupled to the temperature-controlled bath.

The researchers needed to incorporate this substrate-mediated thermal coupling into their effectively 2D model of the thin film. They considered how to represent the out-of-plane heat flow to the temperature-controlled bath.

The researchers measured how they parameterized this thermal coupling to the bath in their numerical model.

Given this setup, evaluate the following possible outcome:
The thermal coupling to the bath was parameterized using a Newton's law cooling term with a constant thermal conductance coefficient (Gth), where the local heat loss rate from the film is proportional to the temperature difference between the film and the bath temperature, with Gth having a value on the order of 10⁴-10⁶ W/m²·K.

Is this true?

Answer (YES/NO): NO